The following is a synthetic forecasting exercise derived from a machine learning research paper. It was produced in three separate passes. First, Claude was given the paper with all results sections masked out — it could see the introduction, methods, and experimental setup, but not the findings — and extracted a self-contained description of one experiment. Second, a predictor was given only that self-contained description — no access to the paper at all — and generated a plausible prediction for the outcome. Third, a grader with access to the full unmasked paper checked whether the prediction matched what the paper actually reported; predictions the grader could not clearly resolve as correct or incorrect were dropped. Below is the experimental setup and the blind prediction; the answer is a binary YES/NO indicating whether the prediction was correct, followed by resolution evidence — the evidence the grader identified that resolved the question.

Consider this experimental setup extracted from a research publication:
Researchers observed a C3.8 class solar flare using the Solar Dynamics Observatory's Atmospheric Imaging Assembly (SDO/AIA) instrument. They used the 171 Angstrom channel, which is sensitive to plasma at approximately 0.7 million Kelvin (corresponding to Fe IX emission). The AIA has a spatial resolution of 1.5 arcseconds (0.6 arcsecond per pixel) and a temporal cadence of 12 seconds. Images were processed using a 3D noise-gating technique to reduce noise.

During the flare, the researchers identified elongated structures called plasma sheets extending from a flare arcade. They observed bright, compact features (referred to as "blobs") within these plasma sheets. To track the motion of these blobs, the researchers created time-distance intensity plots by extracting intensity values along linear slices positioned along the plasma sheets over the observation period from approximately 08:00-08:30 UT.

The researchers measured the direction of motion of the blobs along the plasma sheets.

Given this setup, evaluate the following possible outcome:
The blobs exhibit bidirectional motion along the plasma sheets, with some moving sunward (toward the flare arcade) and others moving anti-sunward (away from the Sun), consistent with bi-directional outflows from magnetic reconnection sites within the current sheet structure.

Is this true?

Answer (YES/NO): YES